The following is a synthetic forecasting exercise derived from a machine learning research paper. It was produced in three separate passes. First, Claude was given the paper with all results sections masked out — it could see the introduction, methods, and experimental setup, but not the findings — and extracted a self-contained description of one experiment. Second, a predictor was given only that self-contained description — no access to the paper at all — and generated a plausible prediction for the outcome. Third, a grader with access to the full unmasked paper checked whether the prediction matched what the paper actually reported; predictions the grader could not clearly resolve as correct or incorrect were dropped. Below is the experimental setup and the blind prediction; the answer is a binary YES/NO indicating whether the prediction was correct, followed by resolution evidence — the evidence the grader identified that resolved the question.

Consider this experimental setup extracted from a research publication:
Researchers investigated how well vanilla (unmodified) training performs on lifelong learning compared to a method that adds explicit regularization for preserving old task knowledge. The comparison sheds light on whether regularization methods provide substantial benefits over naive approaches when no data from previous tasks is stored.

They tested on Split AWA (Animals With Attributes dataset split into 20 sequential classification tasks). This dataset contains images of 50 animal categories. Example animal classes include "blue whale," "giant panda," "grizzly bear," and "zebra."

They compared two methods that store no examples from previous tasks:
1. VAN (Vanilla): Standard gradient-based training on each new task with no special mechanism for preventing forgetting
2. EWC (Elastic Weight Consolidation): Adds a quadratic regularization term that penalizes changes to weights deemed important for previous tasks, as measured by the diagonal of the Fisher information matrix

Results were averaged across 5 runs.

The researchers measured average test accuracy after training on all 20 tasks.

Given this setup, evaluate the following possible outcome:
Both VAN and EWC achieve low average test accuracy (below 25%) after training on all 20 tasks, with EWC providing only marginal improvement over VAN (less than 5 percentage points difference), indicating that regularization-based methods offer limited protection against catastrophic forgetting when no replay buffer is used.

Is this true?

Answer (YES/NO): NO